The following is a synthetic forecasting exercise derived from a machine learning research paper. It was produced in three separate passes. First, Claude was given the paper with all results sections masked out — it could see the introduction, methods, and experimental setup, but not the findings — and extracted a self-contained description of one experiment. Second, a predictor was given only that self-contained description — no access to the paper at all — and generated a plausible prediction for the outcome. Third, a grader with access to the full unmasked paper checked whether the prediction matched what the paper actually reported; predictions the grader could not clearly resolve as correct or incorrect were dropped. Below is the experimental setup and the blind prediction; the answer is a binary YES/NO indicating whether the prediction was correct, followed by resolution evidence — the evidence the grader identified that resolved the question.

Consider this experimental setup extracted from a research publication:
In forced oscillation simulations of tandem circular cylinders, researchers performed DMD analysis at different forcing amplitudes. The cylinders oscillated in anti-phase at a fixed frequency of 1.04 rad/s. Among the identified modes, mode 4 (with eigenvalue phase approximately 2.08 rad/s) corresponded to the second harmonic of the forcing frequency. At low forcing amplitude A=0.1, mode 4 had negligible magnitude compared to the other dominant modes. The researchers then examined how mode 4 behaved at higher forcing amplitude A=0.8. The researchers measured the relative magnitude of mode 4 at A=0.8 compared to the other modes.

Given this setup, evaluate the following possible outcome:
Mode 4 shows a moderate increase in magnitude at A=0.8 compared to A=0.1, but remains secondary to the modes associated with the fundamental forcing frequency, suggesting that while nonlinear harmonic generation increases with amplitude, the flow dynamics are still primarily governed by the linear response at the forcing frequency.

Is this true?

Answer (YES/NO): NO